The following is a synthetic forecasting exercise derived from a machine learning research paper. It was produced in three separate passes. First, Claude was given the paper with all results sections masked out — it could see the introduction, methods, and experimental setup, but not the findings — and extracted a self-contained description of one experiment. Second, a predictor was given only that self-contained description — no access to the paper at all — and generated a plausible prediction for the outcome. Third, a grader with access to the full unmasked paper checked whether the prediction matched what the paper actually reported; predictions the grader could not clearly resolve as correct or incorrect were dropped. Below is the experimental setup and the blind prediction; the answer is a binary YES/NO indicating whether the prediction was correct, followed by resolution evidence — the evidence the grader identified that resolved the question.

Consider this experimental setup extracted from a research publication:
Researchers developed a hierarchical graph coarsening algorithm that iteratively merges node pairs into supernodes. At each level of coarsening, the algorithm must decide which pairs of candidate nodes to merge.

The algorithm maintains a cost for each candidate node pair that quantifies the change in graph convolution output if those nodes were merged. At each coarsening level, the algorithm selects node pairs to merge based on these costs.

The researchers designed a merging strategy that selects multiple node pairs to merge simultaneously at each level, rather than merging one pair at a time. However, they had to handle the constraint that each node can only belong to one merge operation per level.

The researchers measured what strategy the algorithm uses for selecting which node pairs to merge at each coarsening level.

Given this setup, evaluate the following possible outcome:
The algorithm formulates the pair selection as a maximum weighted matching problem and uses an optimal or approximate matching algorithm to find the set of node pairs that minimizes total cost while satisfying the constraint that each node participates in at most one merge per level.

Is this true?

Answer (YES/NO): NO